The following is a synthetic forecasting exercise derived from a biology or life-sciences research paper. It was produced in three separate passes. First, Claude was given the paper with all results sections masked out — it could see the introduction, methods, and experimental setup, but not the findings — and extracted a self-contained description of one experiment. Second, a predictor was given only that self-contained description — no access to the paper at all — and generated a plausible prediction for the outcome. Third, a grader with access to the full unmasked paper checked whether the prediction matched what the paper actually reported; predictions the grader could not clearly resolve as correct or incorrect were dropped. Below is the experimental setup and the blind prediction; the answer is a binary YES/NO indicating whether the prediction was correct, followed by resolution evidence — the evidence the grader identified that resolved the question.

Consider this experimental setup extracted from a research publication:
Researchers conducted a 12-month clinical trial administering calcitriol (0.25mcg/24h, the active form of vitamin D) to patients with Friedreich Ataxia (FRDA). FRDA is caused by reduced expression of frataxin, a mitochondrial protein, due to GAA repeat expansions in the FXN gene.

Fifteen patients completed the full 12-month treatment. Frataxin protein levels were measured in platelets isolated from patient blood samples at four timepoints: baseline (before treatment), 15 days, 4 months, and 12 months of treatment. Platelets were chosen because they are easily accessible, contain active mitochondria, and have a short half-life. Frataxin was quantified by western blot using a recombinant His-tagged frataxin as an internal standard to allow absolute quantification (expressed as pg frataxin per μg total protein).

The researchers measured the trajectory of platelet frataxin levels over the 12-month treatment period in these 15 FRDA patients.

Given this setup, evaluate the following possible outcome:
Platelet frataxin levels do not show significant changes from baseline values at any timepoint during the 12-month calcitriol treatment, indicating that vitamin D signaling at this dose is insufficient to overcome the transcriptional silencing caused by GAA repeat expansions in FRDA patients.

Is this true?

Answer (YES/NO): NO